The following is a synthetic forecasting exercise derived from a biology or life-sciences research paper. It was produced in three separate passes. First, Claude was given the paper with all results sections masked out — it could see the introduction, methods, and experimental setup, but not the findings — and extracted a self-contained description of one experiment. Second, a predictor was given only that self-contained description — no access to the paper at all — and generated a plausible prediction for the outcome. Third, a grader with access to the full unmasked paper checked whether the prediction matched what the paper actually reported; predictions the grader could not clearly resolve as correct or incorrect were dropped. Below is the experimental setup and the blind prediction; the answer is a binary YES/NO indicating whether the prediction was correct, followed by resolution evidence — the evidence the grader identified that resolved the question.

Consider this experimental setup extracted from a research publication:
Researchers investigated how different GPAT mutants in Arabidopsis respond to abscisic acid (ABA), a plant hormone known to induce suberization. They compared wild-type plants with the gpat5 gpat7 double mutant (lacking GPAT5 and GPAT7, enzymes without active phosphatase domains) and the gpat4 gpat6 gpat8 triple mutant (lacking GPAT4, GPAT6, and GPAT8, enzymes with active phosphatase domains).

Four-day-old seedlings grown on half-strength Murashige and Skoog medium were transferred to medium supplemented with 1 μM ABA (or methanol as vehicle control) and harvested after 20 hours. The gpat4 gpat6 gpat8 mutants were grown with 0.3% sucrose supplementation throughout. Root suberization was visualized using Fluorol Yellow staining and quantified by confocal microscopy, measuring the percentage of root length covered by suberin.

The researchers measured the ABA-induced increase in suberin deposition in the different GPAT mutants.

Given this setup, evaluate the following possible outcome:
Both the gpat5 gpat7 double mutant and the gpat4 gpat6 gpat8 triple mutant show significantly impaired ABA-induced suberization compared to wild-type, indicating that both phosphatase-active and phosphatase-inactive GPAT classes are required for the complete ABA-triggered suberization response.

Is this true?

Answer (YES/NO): NO